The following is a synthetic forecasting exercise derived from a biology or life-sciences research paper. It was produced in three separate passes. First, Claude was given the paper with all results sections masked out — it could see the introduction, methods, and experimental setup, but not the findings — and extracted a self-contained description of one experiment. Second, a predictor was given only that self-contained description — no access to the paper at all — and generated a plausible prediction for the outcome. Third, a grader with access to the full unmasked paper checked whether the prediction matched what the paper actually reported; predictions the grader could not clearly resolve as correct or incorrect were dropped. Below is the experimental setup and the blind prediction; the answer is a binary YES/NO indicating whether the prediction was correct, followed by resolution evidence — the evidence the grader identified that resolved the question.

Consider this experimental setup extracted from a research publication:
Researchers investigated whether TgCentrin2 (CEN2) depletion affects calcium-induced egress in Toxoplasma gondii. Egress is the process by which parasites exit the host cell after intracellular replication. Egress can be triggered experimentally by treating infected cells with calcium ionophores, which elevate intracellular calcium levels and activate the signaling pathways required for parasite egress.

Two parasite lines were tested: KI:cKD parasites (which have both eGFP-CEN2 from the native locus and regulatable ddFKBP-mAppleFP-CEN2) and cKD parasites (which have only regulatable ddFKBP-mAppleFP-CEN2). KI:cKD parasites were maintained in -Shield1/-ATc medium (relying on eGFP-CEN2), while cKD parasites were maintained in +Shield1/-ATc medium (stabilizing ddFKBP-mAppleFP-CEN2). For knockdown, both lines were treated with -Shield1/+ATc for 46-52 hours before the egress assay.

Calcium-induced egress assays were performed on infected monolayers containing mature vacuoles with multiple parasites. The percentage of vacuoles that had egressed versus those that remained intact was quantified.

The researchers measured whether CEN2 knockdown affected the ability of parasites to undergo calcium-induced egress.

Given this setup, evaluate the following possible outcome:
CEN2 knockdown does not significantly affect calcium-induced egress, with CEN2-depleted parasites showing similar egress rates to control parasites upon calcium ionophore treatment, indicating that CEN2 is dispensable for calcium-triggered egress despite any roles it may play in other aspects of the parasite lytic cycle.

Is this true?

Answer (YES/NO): YES